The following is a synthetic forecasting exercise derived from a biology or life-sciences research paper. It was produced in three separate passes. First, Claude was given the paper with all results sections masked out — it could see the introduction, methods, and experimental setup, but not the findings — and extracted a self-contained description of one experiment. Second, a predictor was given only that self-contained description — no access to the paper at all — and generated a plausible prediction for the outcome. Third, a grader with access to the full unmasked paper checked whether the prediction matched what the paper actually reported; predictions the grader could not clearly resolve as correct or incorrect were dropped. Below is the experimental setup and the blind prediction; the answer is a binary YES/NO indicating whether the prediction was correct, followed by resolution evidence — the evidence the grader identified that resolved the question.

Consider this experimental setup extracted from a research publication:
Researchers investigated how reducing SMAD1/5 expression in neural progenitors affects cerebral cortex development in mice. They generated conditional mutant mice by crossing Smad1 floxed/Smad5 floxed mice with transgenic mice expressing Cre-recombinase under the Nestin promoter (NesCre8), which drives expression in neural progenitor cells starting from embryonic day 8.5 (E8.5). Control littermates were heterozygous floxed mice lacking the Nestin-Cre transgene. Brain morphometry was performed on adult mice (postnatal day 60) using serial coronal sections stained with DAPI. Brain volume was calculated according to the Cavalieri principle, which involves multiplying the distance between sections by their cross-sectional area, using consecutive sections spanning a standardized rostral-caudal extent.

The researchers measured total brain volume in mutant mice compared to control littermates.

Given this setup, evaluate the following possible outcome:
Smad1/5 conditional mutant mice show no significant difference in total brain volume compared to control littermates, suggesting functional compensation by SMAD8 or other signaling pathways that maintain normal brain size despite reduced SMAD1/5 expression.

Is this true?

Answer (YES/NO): NO